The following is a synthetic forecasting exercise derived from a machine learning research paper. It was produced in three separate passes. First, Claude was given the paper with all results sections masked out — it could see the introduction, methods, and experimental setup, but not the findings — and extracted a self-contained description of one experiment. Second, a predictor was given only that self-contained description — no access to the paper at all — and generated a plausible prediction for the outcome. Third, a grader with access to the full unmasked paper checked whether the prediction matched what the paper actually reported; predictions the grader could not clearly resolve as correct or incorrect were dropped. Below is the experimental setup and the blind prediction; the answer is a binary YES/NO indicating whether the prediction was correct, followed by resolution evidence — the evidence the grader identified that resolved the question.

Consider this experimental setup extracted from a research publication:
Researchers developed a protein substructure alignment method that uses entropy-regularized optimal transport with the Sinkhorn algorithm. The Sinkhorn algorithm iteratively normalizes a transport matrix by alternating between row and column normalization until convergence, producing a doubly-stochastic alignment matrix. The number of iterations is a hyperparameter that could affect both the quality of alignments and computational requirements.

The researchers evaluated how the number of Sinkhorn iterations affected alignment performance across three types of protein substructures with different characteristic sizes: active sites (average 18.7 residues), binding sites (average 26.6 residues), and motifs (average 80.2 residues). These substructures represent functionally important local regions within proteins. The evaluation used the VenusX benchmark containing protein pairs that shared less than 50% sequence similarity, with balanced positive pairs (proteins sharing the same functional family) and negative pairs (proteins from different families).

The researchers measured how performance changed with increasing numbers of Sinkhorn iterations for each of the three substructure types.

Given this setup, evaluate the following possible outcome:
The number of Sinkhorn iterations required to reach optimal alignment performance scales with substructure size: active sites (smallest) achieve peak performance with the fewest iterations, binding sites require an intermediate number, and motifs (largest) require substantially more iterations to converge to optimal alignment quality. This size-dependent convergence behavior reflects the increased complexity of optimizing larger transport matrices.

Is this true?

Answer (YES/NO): NO